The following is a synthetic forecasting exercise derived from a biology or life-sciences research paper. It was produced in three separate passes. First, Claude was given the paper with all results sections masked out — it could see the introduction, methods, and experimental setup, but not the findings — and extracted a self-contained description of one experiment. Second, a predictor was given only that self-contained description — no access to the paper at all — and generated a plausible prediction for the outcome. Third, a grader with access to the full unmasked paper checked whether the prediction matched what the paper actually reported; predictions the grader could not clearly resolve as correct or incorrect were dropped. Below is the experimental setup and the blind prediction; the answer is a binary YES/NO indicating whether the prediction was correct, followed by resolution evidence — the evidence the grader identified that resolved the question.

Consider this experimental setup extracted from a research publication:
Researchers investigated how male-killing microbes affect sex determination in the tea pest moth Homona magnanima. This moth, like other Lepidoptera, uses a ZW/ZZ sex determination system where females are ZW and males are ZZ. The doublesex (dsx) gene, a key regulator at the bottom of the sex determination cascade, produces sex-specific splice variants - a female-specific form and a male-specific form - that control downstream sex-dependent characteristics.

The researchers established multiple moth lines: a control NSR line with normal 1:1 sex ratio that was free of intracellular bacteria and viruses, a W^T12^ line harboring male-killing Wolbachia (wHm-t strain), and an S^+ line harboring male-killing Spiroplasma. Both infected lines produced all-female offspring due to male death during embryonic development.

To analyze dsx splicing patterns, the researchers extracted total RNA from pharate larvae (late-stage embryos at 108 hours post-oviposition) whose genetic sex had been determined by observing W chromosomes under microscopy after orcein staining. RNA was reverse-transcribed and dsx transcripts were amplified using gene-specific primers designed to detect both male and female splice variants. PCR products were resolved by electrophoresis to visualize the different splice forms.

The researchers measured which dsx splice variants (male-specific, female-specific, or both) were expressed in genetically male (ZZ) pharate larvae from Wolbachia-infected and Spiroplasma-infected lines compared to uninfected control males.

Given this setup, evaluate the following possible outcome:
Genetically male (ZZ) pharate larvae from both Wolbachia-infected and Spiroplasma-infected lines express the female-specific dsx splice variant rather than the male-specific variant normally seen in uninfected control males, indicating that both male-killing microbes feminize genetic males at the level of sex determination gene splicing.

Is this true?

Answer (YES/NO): YES